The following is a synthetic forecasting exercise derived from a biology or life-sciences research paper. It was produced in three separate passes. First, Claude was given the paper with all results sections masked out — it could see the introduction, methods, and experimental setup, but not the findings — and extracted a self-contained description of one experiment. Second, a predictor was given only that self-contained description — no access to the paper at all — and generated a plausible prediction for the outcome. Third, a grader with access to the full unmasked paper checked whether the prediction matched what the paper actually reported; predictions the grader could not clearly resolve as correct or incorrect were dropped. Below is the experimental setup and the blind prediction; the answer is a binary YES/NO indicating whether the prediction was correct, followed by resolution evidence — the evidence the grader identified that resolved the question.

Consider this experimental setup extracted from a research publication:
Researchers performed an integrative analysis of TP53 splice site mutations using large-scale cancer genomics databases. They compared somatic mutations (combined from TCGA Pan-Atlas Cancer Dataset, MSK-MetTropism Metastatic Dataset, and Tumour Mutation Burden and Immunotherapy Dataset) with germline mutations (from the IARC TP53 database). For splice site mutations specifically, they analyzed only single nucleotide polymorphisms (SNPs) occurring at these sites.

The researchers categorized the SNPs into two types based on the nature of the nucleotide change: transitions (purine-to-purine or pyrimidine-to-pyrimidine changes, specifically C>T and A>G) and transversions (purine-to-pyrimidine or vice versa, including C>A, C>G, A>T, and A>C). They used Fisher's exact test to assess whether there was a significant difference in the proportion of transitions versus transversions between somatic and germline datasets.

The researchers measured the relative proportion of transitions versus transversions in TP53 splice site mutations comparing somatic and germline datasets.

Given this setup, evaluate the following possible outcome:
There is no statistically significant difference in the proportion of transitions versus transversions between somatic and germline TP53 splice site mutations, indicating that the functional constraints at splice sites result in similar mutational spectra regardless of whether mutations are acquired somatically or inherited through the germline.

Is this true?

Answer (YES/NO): NO